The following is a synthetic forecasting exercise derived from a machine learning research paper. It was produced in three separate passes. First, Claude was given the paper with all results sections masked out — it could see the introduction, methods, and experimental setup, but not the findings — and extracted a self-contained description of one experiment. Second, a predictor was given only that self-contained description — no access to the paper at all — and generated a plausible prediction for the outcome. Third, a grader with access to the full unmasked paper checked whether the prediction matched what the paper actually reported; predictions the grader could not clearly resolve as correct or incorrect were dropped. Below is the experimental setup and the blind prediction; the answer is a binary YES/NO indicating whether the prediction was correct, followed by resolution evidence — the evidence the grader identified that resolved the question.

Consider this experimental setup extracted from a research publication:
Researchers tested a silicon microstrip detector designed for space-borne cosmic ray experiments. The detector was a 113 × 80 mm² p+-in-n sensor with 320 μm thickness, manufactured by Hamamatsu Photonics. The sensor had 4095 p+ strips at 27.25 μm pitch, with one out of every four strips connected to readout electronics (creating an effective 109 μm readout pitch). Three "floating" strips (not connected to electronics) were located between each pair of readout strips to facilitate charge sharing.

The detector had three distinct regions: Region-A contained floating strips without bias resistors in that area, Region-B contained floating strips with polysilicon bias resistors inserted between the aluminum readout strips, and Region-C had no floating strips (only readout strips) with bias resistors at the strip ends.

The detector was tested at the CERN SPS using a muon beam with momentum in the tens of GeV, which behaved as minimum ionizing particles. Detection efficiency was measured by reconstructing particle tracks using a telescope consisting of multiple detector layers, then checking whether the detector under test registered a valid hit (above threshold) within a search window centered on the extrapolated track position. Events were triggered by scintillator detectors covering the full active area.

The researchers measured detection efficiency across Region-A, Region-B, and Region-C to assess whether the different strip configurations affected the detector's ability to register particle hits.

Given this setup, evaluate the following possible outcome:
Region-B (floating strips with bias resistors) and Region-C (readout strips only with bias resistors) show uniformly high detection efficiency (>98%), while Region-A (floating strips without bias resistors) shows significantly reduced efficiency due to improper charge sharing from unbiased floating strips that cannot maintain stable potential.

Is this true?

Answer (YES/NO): NO